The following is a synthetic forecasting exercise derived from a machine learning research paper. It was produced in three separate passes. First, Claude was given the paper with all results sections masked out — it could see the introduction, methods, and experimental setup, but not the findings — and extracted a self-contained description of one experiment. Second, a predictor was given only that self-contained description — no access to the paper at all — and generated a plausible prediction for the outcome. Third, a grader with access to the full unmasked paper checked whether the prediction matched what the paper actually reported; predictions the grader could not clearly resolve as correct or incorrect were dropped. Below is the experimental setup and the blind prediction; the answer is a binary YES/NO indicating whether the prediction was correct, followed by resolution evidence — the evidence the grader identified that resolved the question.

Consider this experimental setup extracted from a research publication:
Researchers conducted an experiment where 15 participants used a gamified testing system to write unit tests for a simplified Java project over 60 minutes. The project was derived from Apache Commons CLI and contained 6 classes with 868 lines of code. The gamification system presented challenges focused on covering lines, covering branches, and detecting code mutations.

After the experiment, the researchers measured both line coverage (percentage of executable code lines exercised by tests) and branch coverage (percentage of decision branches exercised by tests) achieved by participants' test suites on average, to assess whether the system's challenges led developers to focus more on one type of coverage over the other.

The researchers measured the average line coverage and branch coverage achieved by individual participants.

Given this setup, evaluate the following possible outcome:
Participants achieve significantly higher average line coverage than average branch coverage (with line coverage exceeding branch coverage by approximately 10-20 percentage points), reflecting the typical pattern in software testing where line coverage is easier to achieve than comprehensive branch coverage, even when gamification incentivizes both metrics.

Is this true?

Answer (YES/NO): NO